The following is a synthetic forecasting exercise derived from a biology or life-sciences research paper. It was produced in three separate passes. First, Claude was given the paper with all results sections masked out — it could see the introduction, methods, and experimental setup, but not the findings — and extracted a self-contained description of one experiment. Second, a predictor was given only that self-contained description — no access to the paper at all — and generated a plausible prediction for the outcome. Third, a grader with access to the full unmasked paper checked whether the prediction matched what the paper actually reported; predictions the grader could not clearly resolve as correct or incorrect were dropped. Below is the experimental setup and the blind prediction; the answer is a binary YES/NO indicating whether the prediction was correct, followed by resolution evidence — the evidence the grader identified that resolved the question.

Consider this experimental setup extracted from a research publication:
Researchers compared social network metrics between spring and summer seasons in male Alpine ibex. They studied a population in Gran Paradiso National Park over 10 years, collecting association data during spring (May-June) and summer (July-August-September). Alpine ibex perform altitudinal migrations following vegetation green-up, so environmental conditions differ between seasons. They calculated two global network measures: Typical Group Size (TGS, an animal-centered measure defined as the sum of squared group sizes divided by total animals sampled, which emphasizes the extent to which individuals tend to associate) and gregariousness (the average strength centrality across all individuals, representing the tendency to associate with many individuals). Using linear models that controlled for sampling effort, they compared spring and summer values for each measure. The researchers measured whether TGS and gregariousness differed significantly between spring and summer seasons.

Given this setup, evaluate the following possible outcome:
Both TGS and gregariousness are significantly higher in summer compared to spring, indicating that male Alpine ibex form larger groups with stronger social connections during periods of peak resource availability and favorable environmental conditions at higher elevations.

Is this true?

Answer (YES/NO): NO